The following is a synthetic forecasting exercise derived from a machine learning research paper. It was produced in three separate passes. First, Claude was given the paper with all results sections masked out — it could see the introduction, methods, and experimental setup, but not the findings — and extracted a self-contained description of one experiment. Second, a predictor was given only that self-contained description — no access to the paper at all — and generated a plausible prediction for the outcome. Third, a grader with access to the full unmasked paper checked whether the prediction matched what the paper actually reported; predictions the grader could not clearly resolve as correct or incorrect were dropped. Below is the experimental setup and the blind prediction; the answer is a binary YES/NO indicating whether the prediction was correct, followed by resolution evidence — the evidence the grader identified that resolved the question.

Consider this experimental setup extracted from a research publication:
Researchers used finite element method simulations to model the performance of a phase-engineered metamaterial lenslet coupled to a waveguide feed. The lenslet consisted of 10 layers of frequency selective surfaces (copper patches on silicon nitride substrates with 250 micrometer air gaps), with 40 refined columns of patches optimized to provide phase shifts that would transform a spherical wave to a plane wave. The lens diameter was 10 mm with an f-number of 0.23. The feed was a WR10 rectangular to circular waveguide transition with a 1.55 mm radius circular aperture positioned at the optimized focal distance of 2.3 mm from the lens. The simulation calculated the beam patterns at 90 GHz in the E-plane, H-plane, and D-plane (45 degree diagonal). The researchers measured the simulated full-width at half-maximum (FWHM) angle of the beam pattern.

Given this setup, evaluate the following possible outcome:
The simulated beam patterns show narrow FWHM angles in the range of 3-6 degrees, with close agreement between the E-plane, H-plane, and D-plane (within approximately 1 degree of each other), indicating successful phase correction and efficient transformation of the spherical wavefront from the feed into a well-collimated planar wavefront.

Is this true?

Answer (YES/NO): NO